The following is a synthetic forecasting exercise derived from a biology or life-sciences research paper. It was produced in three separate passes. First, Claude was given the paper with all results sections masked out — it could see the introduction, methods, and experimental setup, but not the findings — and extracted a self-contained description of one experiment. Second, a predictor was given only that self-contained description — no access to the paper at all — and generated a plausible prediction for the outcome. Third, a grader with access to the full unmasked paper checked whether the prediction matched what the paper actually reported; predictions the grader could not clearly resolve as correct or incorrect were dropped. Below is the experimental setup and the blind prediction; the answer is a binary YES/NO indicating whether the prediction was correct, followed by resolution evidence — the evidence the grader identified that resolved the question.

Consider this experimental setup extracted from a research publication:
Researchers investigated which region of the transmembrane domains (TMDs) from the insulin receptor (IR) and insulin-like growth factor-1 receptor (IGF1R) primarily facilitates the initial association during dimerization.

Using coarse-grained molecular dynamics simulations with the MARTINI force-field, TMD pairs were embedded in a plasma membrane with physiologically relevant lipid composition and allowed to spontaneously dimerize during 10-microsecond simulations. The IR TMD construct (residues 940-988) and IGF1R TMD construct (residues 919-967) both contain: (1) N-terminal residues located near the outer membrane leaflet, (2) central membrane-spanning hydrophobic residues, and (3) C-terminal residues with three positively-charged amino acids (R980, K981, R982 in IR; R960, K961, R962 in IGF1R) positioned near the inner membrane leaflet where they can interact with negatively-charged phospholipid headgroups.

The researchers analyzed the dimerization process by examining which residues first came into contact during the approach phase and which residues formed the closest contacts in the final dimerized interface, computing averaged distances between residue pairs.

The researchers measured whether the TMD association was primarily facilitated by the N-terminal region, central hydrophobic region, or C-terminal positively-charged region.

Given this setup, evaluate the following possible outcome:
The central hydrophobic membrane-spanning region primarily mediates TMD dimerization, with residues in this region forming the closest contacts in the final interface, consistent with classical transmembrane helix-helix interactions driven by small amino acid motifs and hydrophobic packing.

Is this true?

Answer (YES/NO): NO